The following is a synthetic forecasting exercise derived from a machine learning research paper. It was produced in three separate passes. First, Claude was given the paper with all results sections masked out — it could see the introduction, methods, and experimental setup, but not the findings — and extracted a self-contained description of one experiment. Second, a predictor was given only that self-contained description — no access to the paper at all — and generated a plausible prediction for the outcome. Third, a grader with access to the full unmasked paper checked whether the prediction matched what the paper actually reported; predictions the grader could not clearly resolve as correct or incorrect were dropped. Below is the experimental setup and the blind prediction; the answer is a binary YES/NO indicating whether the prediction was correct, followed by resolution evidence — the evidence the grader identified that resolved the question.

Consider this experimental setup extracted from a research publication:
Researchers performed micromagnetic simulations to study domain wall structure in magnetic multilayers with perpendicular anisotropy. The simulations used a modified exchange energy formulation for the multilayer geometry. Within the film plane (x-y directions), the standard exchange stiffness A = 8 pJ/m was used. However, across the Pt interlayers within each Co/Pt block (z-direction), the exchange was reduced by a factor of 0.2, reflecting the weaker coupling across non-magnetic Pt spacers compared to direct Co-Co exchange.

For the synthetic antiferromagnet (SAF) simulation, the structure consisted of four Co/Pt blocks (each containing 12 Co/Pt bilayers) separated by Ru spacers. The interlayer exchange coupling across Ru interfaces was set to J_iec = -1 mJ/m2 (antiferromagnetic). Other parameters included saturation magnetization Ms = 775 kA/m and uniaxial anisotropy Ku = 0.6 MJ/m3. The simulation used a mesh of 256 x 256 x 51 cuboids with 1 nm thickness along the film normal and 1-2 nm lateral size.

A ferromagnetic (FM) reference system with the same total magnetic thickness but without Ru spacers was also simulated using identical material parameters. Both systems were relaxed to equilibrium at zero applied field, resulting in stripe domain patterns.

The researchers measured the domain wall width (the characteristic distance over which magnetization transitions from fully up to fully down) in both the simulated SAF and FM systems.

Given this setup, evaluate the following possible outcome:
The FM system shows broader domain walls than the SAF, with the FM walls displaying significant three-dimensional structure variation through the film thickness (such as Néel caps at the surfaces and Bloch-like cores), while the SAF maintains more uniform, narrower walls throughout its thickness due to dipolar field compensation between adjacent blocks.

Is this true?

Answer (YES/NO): NO